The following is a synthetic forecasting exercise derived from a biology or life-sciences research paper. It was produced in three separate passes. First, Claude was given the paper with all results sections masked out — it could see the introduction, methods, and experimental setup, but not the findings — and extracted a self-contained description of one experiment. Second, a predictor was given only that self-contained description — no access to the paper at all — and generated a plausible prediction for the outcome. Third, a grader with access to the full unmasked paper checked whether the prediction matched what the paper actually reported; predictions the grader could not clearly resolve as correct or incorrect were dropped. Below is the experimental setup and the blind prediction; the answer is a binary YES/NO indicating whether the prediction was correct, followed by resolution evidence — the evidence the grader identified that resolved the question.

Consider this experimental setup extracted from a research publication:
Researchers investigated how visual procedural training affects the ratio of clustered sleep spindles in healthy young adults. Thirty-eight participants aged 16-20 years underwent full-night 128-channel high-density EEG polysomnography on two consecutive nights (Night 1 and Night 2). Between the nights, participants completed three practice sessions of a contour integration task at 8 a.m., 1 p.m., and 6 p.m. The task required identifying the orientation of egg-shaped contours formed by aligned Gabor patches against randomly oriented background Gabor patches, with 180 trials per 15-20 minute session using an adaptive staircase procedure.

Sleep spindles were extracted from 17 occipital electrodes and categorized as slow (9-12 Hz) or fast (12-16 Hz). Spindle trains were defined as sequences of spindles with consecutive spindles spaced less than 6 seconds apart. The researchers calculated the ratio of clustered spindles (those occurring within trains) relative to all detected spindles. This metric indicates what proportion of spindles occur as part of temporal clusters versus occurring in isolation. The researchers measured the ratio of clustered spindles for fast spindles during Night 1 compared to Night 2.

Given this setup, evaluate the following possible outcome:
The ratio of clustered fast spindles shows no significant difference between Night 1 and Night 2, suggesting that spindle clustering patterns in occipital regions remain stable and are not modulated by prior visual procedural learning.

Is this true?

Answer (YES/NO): NO